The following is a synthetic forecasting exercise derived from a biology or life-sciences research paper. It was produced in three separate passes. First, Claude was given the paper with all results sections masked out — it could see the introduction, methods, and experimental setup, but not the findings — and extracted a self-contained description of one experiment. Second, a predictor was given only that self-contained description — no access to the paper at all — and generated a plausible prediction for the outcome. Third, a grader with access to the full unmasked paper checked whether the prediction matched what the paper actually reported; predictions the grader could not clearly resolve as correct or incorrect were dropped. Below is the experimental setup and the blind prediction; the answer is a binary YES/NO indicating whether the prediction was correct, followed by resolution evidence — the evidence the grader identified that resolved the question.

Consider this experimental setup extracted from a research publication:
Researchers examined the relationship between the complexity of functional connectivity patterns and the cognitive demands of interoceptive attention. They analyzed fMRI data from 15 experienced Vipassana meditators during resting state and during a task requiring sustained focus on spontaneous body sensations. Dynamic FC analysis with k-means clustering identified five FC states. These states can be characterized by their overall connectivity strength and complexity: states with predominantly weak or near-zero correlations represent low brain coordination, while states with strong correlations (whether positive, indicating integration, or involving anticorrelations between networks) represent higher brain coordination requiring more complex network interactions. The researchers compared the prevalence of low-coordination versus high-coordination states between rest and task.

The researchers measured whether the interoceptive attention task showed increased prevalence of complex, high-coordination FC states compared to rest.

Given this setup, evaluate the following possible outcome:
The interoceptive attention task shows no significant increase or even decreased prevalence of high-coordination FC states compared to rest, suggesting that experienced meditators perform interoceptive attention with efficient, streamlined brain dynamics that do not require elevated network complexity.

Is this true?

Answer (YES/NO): NO